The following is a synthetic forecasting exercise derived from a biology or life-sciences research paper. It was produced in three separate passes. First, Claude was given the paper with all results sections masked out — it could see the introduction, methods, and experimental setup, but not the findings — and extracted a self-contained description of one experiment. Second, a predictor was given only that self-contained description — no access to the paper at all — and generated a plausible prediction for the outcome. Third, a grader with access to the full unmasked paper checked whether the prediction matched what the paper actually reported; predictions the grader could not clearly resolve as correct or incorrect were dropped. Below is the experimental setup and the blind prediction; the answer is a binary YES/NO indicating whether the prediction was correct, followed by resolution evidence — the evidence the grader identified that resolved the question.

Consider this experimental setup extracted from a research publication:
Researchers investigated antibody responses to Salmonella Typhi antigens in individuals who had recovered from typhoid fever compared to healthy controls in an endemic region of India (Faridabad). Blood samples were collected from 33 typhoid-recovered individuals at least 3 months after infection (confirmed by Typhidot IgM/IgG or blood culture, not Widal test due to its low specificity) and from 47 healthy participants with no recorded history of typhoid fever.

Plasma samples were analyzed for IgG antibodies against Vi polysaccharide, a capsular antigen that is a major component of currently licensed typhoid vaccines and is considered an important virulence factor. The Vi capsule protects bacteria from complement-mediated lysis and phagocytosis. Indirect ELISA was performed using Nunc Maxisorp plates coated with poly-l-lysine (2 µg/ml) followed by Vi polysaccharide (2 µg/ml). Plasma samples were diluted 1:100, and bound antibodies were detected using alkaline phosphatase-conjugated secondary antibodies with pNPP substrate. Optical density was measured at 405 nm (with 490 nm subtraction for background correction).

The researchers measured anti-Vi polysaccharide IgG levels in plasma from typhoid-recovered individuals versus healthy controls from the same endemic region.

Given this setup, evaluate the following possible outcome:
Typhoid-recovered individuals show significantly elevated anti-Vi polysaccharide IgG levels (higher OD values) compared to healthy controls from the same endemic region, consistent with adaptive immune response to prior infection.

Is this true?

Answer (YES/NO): NO